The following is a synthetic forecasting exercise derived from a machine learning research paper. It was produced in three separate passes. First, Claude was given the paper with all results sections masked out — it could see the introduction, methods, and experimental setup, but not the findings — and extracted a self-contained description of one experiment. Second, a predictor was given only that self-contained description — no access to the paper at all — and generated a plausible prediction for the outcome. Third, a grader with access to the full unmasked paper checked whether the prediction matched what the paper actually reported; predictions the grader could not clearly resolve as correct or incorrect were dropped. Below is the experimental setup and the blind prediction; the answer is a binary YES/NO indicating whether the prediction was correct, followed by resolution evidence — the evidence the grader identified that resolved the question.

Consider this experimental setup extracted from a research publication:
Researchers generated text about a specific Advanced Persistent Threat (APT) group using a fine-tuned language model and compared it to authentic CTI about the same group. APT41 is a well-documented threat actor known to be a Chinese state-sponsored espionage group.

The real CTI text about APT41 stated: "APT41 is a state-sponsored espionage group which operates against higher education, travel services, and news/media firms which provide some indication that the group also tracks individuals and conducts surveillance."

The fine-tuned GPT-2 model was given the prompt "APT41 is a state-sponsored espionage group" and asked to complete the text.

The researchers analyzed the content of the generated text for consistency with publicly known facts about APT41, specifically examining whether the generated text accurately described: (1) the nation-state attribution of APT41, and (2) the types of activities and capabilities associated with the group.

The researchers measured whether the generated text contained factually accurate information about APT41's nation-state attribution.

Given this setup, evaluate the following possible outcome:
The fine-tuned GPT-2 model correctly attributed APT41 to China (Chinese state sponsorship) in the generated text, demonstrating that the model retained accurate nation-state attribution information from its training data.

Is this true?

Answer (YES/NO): NO